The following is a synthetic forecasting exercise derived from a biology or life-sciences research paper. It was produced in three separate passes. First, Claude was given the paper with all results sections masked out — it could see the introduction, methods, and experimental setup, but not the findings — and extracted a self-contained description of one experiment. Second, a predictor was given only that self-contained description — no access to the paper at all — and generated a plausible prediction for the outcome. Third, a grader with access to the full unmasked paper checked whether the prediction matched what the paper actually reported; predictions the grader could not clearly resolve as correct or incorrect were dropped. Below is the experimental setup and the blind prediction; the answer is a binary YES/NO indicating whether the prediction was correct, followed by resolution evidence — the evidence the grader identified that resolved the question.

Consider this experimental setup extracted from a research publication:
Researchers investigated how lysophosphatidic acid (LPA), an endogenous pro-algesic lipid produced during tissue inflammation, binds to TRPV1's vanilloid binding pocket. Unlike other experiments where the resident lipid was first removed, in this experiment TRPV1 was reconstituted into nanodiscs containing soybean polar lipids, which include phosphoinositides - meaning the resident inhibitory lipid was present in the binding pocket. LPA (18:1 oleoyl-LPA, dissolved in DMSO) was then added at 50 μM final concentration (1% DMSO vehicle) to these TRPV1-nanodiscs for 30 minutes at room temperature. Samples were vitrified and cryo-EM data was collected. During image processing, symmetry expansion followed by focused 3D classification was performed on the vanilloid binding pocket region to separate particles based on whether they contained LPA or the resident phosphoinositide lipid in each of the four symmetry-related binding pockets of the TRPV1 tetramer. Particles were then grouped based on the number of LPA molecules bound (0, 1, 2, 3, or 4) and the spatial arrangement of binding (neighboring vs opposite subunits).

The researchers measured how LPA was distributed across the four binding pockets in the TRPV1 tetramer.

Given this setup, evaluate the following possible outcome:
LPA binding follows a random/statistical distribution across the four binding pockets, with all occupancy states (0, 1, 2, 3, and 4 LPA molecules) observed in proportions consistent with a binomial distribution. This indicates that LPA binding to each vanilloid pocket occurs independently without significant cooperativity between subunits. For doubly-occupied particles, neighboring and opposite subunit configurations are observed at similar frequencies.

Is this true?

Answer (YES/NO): NO